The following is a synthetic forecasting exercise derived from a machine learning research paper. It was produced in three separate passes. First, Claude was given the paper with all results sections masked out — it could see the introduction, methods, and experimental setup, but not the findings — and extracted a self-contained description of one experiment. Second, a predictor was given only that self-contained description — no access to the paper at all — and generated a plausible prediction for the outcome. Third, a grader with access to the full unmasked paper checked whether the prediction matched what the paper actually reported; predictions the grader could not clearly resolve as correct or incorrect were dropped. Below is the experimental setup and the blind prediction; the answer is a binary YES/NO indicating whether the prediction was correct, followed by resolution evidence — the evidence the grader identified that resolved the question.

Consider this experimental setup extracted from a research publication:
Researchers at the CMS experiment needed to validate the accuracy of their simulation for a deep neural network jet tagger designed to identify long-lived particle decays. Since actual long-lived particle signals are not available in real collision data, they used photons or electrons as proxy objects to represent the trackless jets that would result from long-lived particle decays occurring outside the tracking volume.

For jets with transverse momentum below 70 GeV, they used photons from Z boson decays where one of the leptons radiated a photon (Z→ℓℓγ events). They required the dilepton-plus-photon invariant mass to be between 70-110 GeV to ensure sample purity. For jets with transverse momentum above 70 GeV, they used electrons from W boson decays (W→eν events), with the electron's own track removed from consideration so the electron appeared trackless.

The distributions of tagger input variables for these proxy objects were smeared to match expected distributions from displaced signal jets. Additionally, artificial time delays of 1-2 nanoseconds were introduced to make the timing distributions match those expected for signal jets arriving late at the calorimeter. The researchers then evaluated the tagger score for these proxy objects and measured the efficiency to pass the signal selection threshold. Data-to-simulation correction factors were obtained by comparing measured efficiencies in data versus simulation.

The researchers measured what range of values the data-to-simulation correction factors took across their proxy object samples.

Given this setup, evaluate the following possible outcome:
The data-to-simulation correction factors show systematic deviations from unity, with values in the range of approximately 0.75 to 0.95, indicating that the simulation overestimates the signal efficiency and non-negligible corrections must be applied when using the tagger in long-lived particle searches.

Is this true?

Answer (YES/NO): NO